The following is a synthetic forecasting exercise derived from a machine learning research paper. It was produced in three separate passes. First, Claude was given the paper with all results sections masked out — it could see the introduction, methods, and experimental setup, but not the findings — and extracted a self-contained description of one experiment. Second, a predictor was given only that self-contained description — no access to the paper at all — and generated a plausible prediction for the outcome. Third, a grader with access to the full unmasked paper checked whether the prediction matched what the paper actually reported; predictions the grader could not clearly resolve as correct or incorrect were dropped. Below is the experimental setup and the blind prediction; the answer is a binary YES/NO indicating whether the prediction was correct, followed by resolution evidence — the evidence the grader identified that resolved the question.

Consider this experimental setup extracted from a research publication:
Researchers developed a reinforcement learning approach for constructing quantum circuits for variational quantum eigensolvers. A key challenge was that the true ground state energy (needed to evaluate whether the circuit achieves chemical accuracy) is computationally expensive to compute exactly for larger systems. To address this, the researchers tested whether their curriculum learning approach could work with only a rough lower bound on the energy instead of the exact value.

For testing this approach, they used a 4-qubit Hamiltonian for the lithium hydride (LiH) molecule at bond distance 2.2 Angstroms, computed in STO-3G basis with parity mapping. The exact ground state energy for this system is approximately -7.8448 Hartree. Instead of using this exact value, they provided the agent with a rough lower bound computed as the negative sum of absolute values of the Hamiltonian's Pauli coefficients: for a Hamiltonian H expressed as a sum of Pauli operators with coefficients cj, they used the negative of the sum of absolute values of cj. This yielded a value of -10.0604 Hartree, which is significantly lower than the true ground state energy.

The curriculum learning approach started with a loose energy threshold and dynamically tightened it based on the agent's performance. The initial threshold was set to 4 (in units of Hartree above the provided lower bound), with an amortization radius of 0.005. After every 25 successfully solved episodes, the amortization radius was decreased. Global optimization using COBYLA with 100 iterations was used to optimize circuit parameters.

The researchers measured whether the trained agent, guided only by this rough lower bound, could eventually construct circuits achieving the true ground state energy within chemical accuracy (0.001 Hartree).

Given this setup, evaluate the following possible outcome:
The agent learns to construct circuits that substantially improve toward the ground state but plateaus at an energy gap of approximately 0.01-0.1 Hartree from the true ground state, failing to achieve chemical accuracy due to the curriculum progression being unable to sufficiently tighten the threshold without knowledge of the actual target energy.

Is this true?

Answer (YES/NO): NO